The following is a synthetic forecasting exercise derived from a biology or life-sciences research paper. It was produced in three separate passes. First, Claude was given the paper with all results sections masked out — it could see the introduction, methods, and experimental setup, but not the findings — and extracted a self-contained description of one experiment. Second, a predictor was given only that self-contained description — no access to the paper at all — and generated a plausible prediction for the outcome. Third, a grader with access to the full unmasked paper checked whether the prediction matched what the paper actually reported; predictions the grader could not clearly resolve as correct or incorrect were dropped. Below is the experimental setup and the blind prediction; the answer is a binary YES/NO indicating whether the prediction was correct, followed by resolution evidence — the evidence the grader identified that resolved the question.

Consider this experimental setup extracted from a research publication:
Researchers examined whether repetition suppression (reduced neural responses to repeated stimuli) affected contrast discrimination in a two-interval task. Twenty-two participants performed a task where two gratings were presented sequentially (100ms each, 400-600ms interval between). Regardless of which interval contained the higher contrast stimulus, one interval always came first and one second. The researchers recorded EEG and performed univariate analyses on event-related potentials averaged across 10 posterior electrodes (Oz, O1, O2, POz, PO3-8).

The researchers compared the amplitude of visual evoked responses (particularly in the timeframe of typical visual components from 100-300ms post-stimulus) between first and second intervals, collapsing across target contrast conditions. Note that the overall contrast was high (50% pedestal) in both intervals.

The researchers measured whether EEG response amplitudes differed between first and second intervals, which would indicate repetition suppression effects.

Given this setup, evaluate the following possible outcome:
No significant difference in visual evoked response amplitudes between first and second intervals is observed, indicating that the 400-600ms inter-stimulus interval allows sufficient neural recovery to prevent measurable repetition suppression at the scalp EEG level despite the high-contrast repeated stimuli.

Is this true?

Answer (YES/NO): NO